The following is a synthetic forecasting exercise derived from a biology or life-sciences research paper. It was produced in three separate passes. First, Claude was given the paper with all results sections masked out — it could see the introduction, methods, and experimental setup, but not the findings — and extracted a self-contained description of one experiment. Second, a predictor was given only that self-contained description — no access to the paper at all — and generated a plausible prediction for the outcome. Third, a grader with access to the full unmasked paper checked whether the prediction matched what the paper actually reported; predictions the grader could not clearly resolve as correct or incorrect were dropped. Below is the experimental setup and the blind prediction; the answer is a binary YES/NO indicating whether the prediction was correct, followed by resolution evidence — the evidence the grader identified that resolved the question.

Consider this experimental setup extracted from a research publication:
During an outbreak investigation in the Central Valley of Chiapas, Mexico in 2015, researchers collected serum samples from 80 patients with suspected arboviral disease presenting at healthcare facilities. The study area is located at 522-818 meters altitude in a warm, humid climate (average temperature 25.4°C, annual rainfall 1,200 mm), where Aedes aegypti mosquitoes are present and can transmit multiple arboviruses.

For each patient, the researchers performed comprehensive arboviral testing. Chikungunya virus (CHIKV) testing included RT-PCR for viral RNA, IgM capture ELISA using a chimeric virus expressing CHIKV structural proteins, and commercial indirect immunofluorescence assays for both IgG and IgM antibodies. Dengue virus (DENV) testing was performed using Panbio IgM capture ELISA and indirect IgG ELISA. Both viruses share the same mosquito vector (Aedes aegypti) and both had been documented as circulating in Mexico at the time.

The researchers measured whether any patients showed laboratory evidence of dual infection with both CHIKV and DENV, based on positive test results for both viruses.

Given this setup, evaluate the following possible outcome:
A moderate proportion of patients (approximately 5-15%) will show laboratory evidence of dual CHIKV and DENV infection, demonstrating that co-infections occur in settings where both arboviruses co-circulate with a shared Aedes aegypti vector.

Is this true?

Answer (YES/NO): NO